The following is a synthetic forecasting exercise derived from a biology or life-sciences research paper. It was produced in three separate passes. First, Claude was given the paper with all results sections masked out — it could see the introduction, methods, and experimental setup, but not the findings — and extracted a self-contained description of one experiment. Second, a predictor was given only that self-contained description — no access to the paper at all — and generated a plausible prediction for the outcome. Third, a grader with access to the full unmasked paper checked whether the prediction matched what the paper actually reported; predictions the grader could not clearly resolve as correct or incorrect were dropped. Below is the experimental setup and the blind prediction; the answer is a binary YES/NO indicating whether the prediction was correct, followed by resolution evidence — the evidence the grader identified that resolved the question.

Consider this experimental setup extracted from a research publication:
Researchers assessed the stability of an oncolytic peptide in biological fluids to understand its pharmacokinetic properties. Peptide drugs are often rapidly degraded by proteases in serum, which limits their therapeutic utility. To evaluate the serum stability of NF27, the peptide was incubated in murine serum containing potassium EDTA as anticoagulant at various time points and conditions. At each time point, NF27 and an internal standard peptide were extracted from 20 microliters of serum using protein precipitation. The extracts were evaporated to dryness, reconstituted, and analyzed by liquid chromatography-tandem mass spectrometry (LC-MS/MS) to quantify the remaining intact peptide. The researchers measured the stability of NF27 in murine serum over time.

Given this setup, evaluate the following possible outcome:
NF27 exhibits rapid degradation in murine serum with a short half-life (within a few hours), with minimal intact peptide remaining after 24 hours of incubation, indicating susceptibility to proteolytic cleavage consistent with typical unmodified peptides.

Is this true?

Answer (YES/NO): YES